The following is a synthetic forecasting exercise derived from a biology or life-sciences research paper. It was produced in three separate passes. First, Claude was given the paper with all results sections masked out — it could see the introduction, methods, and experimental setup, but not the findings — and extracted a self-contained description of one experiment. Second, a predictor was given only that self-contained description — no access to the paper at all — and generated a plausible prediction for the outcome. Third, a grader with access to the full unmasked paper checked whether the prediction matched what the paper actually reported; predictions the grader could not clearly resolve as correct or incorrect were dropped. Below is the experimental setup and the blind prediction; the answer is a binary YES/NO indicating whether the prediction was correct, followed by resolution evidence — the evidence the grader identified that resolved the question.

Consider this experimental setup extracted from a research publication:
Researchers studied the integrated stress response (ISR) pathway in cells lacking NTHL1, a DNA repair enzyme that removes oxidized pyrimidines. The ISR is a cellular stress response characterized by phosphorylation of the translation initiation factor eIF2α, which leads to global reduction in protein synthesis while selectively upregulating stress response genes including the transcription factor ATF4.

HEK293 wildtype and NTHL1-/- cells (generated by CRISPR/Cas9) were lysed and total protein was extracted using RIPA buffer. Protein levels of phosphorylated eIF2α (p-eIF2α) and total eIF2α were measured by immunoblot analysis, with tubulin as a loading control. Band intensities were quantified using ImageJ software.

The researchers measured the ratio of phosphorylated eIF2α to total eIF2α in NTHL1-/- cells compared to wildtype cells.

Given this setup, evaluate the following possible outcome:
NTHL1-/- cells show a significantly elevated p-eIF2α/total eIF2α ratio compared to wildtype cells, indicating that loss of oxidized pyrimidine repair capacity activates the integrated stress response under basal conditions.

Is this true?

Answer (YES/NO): YES